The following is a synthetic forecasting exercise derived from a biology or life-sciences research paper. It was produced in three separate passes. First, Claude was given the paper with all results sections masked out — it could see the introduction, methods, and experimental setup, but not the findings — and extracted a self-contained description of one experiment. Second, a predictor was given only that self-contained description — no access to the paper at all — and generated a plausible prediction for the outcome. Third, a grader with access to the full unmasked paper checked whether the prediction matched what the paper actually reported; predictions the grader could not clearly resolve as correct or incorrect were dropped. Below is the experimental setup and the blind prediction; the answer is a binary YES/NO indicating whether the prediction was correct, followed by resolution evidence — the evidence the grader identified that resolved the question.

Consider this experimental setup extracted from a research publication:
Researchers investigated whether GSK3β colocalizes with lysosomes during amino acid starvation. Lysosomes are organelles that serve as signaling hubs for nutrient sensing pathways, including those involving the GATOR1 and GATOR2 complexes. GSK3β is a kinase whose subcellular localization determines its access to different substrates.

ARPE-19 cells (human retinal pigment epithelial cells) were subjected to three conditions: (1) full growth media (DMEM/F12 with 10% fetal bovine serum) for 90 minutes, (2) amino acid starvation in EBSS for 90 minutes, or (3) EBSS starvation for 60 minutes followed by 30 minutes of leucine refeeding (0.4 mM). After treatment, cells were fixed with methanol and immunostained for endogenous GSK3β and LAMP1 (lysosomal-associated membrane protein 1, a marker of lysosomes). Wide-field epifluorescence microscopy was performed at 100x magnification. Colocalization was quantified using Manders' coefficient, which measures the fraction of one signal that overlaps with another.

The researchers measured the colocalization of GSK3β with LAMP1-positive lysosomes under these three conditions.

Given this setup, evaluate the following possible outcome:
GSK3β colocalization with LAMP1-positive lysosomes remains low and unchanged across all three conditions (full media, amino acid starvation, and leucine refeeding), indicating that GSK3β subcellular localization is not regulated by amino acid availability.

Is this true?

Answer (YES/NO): NO